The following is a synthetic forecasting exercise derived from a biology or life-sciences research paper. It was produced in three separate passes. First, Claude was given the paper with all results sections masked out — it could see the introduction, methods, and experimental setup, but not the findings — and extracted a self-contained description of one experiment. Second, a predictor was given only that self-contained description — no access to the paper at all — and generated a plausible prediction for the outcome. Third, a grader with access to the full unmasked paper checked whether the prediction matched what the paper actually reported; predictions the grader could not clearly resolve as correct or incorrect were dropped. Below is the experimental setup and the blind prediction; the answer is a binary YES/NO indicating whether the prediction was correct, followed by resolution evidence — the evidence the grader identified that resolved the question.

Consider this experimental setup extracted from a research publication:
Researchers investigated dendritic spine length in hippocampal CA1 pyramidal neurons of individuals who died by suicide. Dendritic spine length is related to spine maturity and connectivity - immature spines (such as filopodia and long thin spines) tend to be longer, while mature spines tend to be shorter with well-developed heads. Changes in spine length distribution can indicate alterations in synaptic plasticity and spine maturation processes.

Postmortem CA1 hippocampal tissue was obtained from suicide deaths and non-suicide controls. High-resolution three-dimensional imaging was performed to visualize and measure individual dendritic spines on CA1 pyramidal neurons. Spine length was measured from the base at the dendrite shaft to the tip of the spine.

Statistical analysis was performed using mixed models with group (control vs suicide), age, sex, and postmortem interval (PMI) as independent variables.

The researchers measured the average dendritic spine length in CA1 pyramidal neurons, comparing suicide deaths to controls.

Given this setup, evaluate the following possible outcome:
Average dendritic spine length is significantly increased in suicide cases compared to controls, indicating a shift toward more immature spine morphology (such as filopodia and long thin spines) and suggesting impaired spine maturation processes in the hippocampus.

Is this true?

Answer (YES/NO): NO